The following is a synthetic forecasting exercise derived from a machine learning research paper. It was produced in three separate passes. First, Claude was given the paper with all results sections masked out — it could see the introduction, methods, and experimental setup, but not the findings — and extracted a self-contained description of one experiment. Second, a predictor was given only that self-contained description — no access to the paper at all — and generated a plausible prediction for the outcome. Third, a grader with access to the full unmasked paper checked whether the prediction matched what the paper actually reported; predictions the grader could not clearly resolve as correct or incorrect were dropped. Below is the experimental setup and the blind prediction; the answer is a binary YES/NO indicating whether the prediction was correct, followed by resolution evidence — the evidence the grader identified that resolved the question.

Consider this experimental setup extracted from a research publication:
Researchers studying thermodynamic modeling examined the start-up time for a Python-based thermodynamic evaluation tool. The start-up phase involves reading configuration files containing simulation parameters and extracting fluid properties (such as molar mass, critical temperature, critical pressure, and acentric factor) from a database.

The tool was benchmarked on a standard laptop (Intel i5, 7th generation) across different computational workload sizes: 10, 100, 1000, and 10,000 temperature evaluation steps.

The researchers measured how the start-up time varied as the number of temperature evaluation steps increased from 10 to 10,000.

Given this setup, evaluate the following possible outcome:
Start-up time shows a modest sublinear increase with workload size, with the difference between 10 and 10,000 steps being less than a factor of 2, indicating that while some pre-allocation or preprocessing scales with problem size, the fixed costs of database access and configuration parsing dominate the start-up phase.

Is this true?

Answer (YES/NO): NO